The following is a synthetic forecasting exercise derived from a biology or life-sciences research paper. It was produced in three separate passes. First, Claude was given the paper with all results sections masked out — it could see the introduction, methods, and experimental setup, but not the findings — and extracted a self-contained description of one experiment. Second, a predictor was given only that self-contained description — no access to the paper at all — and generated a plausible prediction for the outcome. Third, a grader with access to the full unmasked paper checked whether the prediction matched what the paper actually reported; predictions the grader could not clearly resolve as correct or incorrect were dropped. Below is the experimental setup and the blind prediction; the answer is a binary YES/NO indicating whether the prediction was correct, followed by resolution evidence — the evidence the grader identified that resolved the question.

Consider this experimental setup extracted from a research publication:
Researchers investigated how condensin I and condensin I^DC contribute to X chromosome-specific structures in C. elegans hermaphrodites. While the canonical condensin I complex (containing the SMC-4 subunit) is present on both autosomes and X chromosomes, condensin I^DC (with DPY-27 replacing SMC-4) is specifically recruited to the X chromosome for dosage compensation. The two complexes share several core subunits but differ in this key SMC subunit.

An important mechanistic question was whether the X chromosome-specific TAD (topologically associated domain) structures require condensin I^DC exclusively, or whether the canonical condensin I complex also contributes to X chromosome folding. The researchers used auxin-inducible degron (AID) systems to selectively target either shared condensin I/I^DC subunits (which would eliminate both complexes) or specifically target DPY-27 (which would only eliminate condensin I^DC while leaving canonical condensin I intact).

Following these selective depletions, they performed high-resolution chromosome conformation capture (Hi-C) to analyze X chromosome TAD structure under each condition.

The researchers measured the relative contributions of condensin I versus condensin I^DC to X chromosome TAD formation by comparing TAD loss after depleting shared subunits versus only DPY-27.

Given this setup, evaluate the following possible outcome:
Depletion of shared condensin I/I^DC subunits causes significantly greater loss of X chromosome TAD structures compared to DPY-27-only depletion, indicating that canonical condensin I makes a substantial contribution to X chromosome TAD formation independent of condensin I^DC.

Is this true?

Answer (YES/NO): NO